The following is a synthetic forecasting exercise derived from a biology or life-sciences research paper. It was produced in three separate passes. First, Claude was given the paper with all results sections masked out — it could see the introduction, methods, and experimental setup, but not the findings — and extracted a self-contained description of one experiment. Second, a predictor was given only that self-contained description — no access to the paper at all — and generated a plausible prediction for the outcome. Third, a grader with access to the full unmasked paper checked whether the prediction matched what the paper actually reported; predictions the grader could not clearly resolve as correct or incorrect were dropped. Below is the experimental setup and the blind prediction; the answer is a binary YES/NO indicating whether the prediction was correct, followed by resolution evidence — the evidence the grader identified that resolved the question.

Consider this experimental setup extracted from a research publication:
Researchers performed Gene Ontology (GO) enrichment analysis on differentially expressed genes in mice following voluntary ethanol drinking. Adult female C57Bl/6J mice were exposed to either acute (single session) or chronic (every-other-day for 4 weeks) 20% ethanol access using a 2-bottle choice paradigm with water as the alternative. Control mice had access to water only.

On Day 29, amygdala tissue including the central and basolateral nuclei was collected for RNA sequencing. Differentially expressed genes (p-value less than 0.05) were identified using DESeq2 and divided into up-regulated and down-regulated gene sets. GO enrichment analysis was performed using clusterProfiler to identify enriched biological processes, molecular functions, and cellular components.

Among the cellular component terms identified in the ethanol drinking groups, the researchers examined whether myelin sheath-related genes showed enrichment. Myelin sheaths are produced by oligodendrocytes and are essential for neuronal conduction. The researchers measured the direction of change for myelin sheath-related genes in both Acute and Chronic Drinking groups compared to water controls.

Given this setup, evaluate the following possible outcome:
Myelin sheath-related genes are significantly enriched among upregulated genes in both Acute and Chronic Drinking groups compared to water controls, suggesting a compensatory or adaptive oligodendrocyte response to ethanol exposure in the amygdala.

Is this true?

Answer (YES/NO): YES